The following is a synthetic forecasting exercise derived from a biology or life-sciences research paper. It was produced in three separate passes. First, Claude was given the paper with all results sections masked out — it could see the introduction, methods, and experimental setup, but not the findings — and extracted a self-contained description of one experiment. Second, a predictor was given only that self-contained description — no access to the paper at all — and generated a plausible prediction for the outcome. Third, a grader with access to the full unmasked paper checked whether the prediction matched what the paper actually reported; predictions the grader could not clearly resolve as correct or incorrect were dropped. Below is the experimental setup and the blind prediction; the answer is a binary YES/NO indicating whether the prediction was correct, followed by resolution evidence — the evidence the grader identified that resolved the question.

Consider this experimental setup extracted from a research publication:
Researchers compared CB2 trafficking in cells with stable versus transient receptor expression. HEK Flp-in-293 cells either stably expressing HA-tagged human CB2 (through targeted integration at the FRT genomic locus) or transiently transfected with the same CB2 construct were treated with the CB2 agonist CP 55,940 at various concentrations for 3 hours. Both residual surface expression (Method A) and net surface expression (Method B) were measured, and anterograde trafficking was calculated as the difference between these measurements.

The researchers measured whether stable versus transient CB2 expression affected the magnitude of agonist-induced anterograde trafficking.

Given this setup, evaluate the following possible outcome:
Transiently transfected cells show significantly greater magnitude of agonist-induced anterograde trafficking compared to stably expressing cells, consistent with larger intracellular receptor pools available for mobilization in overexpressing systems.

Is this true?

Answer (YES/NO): NO